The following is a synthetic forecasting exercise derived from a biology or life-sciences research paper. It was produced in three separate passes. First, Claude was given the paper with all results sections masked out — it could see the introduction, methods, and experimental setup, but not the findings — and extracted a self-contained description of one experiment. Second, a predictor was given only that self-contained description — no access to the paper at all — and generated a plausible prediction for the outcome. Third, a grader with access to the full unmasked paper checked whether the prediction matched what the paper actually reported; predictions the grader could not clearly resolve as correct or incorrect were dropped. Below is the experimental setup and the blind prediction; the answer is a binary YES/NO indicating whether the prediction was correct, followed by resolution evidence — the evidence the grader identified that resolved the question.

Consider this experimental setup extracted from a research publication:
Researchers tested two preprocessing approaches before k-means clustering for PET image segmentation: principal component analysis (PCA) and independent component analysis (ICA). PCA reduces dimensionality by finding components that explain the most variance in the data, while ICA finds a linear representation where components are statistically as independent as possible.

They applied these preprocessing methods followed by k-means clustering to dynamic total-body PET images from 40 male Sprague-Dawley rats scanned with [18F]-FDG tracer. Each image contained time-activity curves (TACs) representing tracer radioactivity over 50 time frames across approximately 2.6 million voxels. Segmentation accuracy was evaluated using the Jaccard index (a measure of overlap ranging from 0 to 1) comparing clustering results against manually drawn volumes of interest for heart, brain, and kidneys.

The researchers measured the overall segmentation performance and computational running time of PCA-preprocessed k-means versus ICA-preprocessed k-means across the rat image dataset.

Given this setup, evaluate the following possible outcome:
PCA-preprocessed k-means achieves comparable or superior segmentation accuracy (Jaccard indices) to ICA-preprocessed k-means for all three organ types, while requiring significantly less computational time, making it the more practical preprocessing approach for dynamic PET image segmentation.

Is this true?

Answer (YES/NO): NO